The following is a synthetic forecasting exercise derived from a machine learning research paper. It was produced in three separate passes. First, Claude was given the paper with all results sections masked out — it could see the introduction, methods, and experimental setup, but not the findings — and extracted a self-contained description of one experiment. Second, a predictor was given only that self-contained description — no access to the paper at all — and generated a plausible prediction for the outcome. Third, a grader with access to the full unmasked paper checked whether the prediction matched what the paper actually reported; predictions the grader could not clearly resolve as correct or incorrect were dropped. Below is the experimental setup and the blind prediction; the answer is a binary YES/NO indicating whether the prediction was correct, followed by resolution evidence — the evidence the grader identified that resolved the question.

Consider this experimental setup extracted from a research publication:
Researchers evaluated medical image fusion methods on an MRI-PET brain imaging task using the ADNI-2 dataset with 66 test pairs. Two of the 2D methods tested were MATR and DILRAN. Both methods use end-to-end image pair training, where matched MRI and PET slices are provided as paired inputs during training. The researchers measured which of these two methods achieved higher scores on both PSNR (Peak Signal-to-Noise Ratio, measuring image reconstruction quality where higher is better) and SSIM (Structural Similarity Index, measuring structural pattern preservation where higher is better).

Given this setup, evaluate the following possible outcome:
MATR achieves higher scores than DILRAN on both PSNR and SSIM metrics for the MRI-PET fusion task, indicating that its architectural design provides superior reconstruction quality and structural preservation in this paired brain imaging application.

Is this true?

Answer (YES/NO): NO